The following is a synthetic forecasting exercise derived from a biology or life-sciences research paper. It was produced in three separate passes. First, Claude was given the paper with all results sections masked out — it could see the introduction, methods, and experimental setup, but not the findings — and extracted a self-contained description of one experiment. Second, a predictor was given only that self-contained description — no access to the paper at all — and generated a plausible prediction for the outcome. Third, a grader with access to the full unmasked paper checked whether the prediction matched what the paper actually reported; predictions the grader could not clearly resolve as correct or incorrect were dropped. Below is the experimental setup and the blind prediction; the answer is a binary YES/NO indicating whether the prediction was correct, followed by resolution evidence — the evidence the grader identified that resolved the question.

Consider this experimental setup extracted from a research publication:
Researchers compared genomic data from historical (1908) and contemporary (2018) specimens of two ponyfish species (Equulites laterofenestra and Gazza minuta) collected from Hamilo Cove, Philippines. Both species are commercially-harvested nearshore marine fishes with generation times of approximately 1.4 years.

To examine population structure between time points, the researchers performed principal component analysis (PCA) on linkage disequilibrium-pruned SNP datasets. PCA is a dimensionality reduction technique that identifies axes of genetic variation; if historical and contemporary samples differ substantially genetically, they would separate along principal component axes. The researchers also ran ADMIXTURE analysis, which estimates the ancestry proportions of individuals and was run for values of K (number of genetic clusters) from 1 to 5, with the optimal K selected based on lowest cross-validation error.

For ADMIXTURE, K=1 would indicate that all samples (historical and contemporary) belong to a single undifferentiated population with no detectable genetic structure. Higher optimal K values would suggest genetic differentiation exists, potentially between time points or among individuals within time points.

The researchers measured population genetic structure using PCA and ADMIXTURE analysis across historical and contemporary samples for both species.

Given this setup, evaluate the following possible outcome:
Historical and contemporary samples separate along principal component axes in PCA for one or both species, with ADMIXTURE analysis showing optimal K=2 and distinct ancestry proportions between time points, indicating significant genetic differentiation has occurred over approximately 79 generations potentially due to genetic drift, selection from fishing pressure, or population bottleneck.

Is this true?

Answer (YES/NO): NO